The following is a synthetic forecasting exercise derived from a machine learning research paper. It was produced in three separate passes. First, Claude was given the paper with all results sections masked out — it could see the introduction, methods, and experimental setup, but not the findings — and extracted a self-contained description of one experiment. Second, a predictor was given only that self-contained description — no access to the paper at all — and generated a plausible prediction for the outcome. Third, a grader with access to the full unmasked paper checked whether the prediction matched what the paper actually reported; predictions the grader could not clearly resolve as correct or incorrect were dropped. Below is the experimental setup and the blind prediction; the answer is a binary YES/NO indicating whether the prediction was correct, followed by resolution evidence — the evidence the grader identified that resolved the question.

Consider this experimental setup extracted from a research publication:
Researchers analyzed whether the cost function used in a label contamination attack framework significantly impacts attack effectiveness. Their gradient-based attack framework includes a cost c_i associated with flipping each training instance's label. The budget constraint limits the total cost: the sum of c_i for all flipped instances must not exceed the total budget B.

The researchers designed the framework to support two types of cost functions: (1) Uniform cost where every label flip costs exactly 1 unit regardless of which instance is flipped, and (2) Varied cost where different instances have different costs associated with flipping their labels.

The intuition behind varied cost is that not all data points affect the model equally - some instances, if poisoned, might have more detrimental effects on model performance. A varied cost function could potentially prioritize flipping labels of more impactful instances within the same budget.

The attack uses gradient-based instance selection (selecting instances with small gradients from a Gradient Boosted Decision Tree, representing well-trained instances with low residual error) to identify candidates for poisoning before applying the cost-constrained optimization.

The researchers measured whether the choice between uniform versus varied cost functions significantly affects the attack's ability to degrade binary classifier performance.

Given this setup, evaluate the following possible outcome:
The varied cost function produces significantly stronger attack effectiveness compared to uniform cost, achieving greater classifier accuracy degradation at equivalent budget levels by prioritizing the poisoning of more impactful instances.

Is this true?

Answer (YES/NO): NO